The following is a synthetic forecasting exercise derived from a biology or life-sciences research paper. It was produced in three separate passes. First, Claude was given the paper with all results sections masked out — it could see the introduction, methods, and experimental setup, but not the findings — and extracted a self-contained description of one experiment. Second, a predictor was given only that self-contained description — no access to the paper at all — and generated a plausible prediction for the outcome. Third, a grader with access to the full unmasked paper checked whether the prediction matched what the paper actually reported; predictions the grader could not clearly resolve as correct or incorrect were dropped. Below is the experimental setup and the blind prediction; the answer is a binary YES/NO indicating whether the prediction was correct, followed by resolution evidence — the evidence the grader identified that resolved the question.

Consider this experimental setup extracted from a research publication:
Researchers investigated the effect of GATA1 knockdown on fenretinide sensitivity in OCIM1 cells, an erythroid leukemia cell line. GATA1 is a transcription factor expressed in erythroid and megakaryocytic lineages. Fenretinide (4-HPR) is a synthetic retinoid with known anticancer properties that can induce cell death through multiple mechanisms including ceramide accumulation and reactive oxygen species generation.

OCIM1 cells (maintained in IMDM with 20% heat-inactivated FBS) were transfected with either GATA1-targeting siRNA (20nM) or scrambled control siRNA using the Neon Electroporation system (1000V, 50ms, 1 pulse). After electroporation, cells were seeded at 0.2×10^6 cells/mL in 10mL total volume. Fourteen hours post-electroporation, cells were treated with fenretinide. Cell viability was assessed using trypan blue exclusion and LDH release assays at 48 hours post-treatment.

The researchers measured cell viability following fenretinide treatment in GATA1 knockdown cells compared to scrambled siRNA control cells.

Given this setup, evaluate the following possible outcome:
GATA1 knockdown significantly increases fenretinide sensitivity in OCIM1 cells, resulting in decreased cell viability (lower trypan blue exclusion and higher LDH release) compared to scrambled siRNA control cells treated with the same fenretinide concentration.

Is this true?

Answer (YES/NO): NO